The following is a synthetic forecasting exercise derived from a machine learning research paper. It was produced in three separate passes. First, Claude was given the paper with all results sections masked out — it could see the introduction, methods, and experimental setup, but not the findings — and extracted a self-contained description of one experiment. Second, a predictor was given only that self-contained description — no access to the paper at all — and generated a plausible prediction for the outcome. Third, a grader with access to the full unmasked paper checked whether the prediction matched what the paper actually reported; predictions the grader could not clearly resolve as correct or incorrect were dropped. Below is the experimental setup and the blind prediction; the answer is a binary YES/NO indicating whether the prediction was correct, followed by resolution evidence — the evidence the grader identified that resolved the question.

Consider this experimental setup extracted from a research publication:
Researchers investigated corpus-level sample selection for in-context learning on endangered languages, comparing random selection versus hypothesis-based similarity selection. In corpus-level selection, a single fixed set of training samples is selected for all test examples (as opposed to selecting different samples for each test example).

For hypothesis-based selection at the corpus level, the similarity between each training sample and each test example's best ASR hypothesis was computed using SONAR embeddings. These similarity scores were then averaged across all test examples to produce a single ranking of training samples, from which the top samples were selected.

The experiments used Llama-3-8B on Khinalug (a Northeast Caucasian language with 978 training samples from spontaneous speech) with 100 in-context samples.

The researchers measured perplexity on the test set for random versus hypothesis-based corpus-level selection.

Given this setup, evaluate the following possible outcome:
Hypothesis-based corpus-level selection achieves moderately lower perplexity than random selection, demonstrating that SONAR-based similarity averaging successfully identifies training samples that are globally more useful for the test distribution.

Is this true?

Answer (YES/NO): NO